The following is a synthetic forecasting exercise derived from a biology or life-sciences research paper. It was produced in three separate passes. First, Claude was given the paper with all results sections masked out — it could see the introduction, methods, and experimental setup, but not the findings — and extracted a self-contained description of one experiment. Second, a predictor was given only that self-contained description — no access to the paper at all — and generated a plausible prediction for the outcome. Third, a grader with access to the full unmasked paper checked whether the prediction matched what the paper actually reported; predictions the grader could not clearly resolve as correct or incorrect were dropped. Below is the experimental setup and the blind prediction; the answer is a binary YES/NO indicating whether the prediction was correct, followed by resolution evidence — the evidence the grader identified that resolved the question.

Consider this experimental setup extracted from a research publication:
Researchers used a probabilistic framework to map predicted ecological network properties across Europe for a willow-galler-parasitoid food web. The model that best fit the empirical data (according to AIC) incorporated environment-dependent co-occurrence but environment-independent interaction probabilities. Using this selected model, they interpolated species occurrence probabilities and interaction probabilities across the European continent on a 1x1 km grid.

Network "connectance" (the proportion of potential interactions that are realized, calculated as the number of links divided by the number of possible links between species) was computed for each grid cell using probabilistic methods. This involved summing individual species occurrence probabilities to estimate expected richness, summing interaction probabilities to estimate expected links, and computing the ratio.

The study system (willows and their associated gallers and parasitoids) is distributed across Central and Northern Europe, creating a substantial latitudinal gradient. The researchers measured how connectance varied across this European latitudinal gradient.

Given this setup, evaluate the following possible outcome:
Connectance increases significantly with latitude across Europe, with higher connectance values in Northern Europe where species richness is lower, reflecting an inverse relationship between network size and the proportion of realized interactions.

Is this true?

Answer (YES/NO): NO